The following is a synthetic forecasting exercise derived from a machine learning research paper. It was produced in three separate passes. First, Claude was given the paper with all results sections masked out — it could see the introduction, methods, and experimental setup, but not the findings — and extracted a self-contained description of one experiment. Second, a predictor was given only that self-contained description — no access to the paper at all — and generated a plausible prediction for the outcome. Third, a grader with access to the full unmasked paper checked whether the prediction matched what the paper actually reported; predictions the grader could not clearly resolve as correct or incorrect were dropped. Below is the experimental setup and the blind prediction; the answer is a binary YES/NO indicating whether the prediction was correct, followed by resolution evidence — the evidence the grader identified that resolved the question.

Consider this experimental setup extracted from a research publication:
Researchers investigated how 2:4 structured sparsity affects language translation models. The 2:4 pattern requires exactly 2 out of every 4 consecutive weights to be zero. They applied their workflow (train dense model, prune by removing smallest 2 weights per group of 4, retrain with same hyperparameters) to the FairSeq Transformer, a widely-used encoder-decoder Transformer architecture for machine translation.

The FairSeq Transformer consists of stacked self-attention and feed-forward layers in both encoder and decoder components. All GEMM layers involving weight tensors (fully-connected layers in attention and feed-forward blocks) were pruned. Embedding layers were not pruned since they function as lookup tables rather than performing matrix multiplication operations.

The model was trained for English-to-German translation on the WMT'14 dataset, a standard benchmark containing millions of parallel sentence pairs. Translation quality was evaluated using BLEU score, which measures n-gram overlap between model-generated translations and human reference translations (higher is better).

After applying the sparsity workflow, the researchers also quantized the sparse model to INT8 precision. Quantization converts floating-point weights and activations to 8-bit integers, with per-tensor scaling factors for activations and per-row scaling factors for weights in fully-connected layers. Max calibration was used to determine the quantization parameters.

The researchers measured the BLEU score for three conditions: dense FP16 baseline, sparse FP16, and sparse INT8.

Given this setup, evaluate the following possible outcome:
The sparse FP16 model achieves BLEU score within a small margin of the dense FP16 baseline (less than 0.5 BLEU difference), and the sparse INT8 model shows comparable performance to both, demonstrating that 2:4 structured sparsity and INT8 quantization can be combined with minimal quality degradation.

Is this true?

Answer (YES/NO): YES